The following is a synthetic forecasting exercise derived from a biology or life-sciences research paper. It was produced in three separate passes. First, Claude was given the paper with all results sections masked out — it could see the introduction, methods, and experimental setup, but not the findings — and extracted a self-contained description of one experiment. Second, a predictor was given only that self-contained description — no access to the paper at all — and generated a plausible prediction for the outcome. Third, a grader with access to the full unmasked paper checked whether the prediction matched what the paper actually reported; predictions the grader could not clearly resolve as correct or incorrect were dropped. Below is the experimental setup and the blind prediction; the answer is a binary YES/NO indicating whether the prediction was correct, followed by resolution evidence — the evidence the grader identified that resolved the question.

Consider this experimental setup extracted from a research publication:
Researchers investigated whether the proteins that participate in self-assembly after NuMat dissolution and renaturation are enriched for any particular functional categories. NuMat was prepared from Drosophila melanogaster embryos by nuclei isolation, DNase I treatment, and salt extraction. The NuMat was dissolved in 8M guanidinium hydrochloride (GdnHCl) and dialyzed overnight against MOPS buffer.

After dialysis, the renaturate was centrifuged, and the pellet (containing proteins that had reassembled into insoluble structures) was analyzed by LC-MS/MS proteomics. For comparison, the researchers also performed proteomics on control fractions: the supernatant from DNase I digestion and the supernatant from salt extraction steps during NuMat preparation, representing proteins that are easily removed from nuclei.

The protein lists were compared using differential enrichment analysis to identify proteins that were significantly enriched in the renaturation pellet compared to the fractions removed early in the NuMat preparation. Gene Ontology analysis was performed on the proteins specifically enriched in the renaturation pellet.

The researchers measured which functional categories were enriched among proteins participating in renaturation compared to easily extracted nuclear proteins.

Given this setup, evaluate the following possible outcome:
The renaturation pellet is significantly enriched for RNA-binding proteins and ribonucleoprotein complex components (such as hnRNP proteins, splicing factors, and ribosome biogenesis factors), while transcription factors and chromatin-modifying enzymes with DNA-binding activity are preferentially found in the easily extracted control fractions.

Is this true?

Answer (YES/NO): NO